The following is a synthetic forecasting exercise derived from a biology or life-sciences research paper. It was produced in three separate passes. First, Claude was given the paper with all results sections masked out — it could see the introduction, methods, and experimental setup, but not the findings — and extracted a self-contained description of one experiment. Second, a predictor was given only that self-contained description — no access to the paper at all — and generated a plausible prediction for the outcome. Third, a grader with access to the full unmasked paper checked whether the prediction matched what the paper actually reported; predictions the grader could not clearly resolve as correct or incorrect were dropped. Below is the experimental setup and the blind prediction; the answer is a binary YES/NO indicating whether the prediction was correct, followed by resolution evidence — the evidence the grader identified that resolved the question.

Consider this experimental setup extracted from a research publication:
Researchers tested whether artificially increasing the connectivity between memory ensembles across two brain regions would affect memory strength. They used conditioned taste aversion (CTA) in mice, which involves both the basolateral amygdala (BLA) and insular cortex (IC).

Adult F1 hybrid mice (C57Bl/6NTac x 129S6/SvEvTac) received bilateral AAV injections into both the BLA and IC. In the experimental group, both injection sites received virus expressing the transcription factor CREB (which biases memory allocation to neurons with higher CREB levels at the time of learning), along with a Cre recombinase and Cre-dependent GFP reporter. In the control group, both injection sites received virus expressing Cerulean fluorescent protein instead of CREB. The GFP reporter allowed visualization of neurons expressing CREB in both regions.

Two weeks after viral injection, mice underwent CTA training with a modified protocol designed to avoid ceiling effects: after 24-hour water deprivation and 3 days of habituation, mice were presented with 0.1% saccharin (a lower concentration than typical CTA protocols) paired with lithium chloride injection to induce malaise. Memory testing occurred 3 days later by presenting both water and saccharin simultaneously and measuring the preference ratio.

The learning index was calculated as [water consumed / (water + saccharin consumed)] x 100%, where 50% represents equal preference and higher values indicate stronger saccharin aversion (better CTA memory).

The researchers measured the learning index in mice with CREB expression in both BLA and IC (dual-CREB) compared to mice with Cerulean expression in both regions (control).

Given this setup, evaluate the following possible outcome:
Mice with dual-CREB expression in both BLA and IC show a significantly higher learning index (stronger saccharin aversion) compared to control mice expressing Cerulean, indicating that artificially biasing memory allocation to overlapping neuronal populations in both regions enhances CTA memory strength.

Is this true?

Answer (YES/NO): YES